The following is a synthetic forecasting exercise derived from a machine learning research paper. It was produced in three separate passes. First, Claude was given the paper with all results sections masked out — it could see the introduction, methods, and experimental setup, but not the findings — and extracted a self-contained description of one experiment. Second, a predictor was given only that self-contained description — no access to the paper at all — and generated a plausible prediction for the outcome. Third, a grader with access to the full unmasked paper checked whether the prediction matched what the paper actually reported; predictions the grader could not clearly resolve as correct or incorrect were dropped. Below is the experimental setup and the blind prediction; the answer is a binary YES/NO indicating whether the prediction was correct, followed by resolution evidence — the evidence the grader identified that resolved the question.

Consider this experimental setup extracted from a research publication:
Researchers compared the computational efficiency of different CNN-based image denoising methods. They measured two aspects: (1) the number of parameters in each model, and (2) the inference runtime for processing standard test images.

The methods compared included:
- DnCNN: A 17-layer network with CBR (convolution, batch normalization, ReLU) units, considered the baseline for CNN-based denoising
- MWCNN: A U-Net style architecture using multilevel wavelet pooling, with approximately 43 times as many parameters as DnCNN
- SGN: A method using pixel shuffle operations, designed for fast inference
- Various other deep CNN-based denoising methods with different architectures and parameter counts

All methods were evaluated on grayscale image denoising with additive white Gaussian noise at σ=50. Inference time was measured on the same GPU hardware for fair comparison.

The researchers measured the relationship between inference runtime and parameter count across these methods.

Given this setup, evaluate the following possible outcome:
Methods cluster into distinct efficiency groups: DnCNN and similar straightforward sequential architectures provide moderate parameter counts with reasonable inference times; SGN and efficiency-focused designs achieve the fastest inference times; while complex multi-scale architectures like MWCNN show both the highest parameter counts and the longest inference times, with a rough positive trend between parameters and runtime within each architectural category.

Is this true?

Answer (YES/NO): NO